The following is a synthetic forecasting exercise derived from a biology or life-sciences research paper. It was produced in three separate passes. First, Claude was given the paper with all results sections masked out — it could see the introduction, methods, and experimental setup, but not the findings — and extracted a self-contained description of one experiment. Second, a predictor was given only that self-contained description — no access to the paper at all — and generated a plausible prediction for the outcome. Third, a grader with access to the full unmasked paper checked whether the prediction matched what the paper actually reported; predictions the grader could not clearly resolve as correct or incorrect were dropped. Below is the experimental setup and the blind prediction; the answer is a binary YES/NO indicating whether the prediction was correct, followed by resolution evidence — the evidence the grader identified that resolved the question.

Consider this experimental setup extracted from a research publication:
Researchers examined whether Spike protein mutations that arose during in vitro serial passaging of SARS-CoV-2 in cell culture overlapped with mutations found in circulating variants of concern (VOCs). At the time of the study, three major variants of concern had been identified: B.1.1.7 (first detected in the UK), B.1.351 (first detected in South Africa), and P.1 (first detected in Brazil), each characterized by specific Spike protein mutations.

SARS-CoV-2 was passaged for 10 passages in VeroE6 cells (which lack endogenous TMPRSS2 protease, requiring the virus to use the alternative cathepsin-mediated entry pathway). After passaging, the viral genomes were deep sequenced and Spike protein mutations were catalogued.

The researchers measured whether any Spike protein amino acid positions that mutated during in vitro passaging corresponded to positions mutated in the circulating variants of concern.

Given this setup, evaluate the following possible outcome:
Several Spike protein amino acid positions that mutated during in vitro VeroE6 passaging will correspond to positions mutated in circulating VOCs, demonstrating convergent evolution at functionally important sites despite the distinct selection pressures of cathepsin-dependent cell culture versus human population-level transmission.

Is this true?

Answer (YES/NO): YES